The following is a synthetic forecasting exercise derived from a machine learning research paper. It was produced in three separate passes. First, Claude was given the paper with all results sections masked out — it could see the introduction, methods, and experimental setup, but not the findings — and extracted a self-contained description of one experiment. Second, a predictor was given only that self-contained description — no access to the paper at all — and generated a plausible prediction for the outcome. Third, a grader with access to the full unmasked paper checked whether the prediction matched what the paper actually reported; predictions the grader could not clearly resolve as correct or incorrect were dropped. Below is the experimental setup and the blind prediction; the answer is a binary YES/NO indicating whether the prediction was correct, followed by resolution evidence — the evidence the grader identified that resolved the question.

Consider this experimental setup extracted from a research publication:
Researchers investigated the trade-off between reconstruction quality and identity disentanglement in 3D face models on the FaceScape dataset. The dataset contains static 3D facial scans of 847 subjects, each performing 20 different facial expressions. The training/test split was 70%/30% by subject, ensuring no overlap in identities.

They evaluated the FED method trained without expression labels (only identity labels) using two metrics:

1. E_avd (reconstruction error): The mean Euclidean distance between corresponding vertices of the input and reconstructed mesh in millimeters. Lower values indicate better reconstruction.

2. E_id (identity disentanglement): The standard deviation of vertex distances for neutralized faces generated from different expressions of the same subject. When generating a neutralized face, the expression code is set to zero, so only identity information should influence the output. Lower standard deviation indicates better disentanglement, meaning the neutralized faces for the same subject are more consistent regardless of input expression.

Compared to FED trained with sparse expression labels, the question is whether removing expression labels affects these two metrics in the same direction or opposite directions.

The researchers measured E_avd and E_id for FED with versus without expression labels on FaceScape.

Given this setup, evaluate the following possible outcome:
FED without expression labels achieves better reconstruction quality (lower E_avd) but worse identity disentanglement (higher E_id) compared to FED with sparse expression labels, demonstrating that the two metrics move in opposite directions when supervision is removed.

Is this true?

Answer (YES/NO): YES